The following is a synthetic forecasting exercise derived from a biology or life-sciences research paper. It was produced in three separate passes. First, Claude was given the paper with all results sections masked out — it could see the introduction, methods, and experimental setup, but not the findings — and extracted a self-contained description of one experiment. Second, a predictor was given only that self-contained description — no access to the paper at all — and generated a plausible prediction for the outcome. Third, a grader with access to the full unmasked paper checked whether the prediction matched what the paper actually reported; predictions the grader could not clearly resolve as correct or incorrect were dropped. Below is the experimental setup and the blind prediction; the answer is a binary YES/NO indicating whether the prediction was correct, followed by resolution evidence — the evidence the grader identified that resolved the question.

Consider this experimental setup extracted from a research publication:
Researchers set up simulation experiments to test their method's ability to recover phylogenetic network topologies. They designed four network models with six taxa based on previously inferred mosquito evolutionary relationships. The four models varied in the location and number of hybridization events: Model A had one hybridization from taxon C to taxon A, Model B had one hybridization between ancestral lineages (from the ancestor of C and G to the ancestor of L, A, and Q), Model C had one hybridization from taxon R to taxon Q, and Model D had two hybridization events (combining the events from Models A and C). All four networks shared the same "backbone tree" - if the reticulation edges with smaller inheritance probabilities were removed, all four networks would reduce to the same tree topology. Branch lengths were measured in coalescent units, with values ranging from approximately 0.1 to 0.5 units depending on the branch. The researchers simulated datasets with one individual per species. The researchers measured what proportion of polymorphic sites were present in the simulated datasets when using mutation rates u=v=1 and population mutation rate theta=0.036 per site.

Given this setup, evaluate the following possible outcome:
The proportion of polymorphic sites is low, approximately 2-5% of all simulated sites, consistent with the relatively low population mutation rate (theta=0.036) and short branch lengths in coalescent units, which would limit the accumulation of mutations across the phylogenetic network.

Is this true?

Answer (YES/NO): NO